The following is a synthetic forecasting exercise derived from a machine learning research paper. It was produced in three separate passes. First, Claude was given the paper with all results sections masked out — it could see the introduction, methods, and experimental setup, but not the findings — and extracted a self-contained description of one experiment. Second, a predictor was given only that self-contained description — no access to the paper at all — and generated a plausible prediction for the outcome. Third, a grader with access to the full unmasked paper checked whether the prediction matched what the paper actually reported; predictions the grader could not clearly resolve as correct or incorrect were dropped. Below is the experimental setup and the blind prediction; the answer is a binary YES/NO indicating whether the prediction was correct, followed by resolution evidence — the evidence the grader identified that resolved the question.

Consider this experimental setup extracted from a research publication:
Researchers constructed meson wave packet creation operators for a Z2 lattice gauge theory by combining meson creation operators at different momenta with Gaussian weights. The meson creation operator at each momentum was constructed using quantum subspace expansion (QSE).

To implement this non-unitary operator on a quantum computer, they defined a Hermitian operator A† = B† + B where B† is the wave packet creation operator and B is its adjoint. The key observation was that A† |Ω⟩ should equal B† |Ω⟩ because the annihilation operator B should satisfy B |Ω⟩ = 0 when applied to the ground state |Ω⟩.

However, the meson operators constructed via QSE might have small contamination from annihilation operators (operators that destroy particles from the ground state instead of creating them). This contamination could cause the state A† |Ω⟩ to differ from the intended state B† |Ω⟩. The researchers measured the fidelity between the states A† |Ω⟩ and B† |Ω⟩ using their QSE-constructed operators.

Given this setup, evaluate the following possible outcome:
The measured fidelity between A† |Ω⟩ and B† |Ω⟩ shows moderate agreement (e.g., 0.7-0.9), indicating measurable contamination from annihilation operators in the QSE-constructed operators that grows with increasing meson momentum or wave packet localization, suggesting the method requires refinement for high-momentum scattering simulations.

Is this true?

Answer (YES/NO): NO